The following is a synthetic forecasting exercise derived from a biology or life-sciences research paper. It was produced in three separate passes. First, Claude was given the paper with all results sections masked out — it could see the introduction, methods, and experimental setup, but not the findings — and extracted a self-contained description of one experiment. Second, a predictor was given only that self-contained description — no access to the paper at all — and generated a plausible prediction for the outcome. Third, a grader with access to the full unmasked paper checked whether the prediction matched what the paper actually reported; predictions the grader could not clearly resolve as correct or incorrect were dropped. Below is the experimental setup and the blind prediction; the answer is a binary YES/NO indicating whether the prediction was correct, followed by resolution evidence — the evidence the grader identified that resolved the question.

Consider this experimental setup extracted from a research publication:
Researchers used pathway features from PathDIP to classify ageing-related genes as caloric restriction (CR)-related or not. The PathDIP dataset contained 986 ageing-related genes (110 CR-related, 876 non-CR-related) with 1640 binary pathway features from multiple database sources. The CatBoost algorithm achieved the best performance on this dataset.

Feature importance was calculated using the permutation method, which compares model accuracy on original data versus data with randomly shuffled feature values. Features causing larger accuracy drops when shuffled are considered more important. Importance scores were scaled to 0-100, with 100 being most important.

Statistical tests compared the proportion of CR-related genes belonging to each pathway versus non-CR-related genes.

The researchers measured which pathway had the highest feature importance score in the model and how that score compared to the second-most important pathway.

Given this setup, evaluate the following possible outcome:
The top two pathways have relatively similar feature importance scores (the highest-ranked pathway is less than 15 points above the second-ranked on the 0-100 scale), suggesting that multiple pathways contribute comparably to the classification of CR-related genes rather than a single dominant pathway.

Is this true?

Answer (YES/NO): NO